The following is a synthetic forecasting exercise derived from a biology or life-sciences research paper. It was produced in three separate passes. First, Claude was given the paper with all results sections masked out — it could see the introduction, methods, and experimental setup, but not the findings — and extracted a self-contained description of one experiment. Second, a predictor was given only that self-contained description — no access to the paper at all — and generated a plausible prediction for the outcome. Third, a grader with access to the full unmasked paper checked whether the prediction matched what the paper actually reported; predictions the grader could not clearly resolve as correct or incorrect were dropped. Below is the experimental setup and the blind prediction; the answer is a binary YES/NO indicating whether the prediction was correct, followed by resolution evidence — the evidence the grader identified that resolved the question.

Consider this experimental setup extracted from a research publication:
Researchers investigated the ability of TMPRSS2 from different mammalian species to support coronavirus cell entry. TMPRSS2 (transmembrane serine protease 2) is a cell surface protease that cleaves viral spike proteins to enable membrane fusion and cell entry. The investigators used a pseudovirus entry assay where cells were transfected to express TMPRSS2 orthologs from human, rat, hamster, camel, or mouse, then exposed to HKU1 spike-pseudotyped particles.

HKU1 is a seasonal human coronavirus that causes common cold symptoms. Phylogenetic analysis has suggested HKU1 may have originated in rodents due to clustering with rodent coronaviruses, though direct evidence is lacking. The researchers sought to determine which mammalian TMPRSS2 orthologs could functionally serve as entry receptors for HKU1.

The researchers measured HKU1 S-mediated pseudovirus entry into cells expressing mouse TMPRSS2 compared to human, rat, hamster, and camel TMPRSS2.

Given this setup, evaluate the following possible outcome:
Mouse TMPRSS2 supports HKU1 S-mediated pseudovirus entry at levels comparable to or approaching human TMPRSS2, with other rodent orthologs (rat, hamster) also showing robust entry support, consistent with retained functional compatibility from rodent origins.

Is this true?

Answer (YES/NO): NO